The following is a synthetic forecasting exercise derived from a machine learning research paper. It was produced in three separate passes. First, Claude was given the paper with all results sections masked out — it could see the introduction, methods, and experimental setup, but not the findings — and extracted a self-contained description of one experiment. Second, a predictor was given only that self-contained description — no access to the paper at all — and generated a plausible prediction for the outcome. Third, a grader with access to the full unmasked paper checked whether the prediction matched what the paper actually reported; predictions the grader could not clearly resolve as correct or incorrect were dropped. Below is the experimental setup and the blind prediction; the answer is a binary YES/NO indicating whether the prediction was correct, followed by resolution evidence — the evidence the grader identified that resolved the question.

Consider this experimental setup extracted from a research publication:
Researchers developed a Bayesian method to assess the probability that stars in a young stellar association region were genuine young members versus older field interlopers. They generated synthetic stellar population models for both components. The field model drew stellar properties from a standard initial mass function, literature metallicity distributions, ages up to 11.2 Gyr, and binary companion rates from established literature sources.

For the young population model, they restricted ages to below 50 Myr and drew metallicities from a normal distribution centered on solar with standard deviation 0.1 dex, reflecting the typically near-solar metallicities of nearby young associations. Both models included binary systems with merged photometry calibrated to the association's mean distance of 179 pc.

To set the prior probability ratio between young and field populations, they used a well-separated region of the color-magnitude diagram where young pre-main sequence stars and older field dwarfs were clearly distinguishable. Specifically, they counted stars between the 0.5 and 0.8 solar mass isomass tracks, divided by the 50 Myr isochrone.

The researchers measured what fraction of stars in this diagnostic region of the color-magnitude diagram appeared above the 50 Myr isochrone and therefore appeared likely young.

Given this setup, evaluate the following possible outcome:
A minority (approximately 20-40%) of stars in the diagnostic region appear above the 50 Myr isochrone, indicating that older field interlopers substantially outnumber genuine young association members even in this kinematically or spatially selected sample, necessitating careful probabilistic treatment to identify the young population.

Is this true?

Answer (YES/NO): NO